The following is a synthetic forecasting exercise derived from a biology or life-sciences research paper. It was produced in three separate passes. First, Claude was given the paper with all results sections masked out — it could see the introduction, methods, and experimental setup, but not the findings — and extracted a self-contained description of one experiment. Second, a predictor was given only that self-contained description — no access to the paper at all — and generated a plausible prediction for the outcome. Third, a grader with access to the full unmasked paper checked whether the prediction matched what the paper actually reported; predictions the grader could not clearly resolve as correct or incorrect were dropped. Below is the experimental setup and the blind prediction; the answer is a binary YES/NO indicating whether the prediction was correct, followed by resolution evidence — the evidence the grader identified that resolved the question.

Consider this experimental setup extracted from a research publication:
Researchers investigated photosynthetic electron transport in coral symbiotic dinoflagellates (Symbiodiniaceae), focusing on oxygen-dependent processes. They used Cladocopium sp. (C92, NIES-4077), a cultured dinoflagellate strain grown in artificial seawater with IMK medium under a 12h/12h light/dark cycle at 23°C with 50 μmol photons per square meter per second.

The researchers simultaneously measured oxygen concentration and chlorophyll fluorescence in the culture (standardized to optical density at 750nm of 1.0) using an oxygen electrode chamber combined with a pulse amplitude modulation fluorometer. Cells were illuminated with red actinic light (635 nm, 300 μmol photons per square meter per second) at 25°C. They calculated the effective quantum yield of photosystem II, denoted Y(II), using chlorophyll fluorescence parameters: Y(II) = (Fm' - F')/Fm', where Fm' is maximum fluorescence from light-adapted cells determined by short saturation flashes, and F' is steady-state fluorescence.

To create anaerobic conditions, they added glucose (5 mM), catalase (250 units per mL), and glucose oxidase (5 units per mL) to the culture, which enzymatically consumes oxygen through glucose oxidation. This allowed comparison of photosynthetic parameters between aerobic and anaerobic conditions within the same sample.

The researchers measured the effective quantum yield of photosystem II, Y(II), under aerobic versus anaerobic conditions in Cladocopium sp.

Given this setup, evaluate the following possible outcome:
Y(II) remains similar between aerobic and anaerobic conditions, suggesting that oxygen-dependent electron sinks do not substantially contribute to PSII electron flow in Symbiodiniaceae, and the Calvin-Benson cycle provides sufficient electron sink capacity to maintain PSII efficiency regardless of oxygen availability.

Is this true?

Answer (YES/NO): NO